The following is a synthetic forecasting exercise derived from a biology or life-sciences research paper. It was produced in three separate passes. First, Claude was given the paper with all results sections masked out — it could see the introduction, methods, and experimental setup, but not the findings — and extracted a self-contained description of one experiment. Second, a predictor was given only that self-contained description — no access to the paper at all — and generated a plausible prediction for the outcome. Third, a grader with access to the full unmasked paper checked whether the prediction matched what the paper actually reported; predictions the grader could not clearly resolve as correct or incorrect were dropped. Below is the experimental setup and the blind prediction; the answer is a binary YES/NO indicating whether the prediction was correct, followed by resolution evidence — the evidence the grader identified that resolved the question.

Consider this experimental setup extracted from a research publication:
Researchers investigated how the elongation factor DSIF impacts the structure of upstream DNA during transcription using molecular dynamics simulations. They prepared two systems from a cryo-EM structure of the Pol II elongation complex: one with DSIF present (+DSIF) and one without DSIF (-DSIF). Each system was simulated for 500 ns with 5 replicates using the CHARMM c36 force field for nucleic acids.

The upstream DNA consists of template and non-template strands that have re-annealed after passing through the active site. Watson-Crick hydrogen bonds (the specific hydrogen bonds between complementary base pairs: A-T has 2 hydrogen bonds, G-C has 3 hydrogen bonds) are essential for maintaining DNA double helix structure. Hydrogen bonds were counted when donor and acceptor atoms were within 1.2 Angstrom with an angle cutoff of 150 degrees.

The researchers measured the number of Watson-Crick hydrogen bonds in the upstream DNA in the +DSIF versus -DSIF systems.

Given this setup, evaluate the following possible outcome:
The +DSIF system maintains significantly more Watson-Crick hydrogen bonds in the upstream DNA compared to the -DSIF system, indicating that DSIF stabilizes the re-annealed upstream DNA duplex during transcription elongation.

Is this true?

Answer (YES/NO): NO